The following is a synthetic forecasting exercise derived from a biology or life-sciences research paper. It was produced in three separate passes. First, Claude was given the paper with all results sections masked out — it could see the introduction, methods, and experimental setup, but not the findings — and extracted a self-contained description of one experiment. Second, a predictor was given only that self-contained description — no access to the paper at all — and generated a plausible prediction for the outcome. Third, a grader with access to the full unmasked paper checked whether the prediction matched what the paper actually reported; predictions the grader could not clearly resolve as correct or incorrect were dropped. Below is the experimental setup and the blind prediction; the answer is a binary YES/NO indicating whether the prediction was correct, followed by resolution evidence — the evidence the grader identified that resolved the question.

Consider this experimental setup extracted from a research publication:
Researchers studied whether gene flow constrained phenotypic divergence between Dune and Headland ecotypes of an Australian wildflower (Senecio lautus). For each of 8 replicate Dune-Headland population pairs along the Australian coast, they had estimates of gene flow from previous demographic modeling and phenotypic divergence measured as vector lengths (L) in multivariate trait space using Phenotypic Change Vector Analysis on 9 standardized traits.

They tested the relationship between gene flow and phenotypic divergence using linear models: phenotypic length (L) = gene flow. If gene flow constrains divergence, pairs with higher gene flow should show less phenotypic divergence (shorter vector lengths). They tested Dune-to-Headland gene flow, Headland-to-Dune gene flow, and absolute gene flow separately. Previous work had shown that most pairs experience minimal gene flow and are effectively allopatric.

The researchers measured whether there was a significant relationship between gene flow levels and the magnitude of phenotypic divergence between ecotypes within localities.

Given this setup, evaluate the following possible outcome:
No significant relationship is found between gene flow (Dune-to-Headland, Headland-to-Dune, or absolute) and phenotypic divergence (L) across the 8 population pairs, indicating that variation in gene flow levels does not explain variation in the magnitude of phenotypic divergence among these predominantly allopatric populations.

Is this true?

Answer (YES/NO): YES